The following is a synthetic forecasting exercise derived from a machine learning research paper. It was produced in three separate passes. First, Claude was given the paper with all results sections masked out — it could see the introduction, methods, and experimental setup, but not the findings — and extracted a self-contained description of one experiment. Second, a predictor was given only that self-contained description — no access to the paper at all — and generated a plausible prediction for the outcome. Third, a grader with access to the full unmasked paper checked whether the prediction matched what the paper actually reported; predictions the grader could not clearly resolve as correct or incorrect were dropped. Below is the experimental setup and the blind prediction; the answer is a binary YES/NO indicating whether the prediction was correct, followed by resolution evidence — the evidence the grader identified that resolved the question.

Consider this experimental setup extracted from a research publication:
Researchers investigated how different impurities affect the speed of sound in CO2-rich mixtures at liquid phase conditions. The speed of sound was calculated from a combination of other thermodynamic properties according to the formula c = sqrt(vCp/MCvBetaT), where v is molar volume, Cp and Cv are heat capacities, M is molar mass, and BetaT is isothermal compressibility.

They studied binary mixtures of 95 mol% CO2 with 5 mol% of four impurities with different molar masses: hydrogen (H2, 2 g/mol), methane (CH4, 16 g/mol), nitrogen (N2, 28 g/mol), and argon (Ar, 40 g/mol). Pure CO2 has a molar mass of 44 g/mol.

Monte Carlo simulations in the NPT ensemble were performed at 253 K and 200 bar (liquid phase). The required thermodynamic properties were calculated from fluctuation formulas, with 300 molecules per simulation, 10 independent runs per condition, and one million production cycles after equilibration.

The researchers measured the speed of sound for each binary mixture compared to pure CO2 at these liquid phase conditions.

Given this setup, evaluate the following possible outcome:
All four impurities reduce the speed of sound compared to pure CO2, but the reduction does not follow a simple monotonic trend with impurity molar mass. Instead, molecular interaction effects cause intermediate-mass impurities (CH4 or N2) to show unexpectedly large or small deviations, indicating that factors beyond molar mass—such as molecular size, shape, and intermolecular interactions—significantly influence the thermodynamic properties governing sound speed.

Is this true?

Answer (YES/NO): YES